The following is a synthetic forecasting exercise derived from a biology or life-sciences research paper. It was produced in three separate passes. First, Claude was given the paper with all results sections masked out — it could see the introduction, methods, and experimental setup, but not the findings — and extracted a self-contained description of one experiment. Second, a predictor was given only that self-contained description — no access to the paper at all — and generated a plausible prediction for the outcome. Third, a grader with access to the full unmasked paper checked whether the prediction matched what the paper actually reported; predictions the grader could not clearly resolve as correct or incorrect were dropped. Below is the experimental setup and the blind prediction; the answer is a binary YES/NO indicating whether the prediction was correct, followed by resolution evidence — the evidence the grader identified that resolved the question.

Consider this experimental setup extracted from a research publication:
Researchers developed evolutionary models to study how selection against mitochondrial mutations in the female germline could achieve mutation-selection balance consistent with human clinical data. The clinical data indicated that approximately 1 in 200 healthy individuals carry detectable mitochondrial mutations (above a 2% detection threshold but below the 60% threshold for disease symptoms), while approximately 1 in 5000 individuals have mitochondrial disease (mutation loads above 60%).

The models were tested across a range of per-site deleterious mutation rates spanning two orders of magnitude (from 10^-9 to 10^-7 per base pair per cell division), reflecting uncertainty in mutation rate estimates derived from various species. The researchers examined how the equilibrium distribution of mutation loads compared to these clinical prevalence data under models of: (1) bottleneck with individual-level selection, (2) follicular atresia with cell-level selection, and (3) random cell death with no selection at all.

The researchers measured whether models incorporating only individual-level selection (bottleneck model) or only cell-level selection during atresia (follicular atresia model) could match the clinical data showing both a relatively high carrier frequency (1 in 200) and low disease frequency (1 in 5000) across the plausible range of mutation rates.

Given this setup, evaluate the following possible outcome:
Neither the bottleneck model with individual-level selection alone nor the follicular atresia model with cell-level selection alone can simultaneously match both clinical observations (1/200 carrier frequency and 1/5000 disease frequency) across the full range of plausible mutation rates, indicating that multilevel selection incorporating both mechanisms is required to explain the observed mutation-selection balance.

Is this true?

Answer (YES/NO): NO